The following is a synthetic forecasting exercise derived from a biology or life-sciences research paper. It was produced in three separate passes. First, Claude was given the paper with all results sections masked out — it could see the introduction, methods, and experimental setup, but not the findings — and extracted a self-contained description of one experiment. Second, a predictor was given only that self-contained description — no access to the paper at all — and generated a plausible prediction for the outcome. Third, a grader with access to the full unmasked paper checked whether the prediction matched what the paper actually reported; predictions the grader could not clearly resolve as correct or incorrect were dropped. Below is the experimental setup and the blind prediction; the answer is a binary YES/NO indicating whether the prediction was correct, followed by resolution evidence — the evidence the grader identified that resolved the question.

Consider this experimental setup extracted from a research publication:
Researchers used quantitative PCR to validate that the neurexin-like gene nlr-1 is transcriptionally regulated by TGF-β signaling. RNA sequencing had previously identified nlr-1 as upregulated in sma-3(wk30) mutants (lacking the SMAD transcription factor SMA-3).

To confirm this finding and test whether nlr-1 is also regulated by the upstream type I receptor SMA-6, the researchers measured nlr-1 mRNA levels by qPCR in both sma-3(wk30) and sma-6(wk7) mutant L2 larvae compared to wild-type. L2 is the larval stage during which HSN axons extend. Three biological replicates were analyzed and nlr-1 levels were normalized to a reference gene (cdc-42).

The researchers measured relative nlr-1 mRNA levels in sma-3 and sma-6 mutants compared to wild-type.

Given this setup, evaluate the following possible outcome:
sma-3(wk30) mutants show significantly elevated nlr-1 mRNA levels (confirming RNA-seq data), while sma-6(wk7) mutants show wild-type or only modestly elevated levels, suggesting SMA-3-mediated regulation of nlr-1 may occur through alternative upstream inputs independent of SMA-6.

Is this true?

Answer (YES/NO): NO